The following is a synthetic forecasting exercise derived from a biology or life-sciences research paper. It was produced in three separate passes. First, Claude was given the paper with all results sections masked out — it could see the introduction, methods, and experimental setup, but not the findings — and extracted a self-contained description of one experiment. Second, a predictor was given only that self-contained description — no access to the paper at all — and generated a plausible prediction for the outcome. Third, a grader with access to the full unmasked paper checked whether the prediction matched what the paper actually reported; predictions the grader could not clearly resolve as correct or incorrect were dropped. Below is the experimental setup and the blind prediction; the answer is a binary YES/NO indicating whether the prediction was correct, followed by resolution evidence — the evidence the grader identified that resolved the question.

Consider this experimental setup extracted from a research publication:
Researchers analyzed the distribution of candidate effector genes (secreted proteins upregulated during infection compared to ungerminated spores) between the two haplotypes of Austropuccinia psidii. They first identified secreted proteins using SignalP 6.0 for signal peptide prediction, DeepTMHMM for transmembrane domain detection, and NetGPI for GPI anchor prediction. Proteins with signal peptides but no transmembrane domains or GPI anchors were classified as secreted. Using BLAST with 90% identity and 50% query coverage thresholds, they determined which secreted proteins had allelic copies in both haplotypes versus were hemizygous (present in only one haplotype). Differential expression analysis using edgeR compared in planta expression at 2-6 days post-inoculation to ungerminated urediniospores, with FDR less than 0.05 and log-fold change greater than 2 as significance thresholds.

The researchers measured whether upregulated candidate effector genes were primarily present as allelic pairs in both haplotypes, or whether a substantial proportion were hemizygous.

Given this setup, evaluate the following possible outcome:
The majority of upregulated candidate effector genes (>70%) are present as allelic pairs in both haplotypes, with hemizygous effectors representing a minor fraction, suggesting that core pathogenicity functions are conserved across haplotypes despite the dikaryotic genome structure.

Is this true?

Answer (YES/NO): YES